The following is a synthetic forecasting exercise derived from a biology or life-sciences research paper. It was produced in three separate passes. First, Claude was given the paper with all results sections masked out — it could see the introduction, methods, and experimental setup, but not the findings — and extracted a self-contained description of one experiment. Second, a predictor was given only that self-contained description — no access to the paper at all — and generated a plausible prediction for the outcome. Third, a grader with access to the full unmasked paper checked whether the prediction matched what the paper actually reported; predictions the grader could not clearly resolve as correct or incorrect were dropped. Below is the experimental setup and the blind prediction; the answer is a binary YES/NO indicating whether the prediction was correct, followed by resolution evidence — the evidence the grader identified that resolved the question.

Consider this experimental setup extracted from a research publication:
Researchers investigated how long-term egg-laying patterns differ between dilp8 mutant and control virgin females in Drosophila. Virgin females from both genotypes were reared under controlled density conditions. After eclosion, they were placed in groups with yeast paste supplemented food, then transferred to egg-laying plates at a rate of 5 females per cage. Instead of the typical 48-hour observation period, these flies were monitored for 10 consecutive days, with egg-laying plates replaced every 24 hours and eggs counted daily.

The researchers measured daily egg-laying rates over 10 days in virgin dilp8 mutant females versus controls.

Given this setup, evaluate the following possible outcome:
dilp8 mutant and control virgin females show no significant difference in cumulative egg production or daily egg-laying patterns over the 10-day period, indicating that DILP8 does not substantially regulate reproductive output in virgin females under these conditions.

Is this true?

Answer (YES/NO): NO